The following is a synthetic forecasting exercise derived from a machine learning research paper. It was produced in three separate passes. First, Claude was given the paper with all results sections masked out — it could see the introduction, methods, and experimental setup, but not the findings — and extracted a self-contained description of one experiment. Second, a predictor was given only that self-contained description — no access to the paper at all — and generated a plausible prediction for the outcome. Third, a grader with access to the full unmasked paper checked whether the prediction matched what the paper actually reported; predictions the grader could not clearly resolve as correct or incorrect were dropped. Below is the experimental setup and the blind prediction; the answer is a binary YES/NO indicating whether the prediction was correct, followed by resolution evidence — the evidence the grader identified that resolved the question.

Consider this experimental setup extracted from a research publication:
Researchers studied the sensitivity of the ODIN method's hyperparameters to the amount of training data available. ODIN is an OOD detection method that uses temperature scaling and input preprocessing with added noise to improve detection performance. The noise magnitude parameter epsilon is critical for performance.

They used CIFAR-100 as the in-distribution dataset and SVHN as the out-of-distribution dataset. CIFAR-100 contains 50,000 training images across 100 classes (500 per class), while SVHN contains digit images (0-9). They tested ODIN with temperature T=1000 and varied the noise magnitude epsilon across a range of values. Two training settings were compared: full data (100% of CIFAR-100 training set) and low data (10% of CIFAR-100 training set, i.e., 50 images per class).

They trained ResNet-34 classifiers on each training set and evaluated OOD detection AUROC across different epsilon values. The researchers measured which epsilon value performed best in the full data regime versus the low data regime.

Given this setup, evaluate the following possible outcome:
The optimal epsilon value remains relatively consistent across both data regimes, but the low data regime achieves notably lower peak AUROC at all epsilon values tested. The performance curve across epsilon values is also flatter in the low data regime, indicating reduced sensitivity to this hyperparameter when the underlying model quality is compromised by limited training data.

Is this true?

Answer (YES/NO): NO